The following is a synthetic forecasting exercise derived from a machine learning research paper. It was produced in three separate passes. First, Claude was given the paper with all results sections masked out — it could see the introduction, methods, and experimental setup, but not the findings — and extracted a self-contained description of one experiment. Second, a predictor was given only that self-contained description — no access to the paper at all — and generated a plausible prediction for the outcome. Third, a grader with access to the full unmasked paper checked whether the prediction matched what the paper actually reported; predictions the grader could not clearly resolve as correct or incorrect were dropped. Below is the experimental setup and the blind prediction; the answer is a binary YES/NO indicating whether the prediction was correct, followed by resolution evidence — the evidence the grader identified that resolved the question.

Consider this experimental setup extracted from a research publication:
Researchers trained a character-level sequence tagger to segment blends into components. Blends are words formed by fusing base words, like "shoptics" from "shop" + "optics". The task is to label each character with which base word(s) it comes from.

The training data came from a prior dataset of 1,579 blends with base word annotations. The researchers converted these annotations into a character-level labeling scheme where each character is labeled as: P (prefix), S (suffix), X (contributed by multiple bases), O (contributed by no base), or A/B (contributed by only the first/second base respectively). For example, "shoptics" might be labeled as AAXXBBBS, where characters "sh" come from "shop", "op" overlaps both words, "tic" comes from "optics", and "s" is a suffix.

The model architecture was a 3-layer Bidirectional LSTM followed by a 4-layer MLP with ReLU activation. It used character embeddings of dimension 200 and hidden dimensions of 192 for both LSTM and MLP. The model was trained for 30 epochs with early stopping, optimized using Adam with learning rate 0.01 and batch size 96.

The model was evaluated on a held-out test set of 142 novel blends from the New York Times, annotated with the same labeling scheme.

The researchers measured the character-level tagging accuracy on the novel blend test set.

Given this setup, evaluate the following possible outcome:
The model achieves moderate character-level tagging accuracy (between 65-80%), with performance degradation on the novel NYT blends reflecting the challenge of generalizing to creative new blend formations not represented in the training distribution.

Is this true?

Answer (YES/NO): NO